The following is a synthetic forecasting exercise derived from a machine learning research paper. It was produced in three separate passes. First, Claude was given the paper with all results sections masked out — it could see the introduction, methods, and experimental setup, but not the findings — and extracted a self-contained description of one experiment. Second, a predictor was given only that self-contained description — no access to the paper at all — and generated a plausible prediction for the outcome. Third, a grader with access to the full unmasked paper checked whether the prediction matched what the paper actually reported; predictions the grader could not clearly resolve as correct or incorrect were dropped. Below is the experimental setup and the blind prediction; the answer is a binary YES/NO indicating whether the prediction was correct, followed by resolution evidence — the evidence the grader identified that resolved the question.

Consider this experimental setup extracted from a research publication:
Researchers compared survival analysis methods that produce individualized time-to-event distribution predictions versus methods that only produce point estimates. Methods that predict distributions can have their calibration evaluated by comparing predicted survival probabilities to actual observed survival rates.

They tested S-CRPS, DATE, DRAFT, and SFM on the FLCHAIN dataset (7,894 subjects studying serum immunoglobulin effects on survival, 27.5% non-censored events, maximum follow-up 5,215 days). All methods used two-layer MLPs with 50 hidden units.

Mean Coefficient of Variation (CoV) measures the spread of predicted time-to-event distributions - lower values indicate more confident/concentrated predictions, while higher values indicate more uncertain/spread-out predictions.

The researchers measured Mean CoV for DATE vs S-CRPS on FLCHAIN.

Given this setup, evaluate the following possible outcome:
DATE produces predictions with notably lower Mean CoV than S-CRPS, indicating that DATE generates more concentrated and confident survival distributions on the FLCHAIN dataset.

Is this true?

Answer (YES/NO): YES